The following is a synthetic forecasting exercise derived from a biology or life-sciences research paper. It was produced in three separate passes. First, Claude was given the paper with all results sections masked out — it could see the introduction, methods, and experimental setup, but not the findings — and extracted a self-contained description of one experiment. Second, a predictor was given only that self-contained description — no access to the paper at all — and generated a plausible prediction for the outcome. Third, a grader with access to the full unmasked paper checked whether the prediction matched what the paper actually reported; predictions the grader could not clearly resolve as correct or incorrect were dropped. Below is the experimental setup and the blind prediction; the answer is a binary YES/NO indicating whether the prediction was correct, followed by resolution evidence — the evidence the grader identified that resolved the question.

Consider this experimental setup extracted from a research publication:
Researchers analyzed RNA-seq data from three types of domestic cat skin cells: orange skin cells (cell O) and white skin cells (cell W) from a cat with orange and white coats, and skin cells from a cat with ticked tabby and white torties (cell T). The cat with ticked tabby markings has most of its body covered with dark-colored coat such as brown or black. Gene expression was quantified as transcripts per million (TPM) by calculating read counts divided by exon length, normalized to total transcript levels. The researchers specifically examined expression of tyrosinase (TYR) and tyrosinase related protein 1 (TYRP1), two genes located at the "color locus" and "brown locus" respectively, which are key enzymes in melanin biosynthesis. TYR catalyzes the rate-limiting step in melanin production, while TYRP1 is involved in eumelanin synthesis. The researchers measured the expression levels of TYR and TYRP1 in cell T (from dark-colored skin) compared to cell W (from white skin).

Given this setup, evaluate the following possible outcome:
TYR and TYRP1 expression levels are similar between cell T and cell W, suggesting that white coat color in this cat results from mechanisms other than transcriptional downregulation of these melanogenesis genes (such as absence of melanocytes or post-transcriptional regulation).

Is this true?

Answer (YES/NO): NO